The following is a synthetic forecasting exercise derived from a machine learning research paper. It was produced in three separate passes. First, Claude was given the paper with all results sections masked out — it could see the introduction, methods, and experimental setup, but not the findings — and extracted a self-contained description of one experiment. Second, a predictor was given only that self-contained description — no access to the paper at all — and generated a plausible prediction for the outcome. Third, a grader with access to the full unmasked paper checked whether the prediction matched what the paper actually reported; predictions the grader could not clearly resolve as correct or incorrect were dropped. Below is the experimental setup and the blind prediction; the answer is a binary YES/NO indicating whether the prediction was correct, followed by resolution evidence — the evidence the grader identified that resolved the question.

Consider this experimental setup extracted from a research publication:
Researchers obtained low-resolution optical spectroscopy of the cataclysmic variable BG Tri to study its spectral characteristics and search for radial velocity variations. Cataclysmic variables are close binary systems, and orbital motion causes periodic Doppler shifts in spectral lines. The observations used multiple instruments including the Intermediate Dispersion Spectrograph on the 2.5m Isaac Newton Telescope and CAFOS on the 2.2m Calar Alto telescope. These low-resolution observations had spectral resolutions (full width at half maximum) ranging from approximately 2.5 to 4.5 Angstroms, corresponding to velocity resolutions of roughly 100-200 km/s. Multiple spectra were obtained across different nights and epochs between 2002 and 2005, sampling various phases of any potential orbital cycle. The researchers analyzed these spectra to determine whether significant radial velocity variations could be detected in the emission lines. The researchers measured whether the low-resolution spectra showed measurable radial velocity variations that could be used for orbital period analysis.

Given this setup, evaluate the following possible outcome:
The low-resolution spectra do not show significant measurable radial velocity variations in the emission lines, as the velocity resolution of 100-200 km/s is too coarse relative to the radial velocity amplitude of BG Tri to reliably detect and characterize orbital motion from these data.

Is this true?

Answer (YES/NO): YES